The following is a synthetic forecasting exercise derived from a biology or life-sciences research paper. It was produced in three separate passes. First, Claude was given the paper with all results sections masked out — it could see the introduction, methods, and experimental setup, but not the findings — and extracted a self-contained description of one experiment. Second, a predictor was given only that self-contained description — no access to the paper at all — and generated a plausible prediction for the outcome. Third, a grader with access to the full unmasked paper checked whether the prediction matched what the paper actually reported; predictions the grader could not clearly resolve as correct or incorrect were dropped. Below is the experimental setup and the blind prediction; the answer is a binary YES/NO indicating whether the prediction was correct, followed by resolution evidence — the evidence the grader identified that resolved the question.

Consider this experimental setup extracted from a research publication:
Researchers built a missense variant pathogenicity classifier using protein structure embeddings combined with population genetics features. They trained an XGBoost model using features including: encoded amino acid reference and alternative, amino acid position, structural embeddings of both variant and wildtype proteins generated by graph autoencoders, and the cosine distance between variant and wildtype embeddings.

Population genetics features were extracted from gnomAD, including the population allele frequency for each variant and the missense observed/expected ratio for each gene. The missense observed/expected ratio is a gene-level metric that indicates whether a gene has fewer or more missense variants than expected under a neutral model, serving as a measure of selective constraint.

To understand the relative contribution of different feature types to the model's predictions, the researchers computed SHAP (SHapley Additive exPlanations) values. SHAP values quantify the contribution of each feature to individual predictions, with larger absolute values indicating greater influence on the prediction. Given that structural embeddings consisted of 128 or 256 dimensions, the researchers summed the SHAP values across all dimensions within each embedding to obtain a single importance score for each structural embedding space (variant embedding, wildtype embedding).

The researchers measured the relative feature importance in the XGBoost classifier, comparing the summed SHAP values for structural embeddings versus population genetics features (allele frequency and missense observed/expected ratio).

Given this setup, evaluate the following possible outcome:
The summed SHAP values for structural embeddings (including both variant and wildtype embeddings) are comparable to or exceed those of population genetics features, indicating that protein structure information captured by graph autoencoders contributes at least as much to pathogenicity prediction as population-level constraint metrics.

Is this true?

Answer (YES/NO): NO